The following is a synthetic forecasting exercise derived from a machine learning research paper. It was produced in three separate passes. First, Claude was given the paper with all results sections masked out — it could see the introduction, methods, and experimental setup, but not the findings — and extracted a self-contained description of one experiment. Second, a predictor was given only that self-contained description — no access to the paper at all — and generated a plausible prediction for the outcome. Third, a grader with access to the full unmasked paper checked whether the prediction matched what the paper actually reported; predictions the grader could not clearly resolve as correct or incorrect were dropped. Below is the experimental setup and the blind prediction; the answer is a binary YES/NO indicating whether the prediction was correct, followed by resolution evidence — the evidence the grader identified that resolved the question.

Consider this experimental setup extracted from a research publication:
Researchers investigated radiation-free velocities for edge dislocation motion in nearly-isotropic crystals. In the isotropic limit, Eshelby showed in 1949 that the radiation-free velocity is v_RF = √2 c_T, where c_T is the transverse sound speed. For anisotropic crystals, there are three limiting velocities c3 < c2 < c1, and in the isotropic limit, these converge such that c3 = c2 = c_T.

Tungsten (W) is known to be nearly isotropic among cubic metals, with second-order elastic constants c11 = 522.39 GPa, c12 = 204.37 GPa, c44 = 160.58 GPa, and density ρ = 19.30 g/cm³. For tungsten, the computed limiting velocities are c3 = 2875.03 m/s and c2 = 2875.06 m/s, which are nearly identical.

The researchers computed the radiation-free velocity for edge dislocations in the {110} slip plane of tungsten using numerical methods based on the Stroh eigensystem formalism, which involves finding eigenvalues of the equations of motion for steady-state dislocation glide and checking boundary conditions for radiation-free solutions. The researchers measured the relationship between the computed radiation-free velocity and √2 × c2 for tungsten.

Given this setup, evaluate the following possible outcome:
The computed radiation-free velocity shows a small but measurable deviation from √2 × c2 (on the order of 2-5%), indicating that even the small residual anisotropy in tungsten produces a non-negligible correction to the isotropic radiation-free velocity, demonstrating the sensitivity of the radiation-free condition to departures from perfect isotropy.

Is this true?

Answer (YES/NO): NO